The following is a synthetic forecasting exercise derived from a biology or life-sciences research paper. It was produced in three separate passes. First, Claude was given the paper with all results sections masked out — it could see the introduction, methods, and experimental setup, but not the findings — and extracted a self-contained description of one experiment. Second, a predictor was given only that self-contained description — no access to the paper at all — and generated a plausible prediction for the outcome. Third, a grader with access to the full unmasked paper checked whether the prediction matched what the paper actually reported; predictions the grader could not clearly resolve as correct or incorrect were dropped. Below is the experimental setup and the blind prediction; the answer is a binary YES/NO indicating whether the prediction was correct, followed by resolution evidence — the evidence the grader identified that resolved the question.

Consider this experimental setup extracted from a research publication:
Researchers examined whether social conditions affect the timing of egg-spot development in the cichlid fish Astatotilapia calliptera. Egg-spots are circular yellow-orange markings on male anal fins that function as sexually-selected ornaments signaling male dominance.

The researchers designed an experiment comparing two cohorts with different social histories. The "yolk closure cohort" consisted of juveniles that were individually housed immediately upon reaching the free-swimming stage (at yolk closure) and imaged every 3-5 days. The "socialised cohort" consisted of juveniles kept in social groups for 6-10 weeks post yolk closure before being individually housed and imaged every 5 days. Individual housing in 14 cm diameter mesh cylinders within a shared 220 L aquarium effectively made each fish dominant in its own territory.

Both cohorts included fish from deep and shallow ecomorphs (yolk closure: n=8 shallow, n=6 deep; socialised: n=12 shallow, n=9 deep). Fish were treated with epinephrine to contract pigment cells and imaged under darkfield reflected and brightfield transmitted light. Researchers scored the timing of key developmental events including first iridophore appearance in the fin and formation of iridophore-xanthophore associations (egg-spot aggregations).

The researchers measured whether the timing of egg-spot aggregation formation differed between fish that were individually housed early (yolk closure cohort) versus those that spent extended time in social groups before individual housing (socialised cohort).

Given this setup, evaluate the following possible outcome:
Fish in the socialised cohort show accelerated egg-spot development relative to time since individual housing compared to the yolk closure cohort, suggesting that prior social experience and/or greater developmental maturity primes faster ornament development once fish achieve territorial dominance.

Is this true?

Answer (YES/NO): NO